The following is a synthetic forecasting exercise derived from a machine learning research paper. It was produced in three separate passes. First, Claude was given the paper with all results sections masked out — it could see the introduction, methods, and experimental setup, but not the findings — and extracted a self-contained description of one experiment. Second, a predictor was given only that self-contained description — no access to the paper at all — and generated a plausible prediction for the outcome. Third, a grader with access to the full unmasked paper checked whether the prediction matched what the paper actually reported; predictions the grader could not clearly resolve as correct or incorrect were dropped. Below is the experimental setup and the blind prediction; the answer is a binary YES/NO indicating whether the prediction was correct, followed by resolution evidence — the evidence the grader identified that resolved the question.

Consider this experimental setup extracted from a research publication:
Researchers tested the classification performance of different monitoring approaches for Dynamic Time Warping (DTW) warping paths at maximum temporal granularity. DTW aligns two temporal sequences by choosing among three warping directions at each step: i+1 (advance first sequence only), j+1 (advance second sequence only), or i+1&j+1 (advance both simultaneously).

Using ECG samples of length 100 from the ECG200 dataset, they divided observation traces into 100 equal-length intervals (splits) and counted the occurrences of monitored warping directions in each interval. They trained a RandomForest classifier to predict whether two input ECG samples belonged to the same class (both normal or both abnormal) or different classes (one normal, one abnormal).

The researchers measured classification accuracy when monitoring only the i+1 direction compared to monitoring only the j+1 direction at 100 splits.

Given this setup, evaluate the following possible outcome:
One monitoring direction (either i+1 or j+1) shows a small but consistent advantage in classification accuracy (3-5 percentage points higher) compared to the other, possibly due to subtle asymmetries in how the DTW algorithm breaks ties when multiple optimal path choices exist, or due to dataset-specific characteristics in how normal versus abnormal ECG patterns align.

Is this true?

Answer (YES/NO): NO